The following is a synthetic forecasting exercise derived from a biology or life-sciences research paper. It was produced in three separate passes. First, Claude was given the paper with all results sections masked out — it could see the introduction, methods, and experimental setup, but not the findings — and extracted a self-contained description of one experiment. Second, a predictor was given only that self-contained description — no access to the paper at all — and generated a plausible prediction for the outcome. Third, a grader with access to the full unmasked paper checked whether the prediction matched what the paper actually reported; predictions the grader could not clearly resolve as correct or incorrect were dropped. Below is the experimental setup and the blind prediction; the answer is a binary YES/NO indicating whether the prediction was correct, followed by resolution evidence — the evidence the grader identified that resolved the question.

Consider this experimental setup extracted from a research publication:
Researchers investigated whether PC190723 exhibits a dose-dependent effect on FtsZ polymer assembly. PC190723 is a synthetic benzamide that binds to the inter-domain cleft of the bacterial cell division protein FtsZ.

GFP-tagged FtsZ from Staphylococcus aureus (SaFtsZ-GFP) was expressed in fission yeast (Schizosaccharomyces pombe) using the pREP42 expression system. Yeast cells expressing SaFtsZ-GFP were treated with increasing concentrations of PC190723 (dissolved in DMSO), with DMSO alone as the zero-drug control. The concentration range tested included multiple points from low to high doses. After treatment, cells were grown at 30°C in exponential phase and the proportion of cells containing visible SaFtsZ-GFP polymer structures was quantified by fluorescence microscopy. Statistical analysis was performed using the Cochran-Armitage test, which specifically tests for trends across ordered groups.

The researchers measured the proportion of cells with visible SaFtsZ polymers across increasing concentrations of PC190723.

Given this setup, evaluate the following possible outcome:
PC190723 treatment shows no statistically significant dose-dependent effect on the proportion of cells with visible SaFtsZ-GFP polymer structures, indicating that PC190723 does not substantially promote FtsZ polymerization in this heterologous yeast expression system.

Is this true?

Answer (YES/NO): NO